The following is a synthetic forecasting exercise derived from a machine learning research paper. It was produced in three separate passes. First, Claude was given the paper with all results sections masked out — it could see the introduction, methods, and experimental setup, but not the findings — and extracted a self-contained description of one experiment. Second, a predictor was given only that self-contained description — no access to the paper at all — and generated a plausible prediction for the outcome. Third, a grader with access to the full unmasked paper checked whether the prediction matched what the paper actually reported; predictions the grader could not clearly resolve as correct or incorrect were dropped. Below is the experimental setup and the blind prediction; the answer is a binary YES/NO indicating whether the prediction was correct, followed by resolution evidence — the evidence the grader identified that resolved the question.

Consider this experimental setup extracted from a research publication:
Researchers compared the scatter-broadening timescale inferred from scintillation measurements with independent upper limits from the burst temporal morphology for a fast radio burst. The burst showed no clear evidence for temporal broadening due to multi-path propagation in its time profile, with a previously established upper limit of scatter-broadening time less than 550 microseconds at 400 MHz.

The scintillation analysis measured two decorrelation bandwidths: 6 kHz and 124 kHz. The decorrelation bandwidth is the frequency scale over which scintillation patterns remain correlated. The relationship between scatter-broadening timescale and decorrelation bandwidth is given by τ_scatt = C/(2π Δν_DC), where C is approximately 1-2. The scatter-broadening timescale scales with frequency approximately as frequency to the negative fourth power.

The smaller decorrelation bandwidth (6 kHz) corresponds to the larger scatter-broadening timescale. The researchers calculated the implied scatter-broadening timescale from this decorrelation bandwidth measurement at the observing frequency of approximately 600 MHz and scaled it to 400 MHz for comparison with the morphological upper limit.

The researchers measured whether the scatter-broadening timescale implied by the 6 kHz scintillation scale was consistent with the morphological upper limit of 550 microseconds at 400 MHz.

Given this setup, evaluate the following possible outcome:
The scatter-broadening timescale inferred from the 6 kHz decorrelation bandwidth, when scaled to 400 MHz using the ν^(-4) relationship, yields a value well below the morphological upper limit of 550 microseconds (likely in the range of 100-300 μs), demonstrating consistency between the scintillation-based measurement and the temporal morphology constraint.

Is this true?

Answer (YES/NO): YES